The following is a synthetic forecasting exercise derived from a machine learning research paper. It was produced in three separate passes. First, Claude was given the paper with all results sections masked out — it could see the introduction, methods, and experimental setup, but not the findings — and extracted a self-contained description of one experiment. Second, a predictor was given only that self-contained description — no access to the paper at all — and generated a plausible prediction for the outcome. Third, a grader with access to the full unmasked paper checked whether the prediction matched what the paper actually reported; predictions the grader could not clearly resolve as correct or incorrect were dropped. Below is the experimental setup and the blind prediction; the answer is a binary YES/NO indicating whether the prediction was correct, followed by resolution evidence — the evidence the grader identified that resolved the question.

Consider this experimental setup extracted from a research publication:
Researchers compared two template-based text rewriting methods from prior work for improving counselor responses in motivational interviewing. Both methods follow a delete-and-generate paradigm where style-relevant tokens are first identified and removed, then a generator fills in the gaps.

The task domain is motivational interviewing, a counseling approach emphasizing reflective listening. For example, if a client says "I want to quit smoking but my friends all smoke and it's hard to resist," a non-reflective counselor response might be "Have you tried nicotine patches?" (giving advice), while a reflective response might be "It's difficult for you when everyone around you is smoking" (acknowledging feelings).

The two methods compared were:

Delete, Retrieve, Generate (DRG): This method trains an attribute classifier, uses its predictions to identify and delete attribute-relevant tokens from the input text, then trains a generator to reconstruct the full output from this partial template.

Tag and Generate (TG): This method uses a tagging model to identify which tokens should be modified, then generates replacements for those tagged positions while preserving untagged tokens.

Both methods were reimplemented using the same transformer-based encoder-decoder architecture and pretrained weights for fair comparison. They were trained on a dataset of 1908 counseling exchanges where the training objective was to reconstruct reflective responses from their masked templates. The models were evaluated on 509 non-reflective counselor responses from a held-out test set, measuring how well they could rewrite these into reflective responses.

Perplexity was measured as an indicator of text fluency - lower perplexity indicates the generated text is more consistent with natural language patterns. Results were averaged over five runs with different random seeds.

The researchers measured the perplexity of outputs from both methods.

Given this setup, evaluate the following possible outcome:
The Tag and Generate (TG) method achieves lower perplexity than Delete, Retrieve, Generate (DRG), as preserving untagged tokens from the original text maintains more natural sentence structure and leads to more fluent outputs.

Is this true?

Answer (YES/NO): NO